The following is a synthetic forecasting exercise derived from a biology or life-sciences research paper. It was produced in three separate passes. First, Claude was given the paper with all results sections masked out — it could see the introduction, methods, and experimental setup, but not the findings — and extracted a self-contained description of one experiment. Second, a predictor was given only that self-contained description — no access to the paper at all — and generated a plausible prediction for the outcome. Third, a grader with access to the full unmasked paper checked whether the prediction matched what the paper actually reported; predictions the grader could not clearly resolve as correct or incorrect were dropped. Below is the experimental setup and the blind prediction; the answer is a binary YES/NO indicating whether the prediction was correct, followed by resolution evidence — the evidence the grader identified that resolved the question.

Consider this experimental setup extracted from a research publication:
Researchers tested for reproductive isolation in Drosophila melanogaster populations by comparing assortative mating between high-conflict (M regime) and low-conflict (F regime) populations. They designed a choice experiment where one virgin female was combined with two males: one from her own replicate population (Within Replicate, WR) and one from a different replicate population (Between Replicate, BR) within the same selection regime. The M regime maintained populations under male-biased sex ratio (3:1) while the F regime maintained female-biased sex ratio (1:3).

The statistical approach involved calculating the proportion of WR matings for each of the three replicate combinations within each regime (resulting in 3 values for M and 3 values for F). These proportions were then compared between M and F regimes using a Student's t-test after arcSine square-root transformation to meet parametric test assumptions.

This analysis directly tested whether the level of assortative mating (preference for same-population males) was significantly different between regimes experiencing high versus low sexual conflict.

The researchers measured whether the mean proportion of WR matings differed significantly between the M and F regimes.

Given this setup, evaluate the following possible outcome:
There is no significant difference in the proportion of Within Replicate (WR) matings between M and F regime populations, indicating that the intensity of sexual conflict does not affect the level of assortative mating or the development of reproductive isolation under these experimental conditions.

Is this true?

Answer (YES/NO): NO